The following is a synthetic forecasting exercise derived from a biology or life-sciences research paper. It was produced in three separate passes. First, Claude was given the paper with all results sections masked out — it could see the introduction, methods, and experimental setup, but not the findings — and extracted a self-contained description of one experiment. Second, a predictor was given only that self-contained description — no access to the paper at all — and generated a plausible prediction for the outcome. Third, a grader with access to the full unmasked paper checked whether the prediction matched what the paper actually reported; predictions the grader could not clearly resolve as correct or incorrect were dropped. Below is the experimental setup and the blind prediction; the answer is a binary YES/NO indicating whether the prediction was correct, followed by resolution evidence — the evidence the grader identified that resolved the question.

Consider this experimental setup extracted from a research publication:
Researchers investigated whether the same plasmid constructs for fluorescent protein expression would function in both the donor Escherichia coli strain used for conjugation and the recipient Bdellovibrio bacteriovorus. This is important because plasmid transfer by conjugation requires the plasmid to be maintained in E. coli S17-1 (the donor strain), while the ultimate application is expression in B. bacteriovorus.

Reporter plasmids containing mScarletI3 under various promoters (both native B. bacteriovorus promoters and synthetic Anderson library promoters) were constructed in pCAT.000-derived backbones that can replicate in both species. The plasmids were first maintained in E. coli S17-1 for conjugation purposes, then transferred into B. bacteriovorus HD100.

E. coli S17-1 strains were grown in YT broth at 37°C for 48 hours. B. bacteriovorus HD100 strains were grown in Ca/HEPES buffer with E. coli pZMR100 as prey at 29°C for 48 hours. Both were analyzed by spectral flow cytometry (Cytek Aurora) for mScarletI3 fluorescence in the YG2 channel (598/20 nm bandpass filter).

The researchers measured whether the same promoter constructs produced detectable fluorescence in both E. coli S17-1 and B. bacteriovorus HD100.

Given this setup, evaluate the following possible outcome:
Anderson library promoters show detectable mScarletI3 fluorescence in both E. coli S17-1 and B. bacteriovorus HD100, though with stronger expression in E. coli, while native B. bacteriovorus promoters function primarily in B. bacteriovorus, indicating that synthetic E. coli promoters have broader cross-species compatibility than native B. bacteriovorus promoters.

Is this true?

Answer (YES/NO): NO